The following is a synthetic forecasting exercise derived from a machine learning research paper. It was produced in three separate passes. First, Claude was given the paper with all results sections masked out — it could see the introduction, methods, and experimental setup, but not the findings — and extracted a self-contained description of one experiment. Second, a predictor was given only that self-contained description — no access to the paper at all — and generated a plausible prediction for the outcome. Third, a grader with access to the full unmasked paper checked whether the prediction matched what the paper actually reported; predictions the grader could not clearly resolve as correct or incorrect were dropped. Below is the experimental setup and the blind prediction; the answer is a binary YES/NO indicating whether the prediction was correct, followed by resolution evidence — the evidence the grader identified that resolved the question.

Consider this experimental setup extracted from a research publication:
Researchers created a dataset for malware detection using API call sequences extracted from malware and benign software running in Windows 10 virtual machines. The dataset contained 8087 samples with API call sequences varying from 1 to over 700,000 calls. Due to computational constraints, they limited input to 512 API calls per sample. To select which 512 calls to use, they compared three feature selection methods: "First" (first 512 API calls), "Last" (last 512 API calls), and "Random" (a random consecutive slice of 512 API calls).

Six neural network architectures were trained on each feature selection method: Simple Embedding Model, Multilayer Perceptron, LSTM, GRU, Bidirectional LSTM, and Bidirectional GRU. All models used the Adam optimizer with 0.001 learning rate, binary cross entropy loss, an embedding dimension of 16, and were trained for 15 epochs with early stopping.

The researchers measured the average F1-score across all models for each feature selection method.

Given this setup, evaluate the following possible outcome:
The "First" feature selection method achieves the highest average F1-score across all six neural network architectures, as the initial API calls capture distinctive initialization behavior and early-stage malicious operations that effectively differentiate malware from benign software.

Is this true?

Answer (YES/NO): YES